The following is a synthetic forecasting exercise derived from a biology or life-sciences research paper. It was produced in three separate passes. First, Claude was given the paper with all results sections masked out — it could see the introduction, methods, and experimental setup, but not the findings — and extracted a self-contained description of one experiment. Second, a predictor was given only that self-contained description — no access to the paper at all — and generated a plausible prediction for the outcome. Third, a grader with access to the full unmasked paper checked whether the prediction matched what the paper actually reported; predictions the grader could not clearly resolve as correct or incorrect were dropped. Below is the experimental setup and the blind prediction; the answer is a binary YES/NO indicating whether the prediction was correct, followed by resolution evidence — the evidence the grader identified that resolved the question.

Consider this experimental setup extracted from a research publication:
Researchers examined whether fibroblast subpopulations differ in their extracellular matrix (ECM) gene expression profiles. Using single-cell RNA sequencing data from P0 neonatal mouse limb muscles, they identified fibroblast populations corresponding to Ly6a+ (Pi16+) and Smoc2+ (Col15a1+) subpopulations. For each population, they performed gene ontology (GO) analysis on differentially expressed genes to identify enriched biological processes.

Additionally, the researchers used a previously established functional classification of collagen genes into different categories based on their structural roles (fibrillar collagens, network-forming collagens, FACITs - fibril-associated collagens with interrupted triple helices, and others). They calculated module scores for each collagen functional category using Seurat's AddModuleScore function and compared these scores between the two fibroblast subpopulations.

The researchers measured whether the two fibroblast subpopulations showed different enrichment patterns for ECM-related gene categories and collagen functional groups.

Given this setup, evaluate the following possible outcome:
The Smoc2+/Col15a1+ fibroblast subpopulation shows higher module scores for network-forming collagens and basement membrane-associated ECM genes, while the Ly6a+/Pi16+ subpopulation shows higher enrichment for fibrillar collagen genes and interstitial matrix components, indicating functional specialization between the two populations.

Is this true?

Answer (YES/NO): YES